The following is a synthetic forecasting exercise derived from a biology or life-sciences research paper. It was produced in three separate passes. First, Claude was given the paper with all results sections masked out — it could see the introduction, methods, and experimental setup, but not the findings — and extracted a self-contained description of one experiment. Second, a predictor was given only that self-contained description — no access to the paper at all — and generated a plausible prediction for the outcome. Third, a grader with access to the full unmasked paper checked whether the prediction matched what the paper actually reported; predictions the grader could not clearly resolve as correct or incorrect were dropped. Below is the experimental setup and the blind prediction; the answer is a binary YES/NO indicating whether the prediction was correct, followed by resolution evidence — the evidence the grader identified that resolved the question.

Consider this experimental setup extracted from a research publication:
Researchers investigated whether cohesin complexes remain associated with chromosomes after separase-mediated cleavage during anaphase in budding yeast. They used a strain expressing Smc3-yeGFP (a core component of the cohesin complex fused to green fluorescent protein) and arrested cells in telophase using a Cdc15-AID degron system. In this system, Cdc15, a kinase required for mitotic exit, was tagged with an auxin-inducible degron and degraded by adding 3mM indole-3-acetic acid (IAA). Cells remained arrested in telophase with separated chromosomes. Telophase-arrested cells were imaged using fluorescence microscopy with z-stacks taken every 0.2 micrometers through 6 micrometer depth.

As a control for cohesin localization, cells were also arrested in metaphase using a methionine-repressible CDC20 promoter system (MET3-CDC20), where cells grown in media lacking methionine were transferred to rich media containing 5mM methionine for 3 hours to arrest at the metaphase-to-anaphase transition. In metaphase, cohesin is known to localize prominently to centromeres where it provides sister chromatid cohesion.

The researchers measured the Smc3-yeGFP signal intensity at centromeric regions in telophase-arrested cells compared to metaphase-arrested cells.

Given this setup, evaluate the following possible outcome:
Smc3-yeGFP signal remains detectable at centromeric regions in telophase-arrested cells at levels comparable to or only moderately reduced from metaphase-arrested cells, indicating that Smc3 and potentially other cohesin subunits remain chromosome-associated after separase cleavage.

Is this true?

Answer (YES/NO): YES